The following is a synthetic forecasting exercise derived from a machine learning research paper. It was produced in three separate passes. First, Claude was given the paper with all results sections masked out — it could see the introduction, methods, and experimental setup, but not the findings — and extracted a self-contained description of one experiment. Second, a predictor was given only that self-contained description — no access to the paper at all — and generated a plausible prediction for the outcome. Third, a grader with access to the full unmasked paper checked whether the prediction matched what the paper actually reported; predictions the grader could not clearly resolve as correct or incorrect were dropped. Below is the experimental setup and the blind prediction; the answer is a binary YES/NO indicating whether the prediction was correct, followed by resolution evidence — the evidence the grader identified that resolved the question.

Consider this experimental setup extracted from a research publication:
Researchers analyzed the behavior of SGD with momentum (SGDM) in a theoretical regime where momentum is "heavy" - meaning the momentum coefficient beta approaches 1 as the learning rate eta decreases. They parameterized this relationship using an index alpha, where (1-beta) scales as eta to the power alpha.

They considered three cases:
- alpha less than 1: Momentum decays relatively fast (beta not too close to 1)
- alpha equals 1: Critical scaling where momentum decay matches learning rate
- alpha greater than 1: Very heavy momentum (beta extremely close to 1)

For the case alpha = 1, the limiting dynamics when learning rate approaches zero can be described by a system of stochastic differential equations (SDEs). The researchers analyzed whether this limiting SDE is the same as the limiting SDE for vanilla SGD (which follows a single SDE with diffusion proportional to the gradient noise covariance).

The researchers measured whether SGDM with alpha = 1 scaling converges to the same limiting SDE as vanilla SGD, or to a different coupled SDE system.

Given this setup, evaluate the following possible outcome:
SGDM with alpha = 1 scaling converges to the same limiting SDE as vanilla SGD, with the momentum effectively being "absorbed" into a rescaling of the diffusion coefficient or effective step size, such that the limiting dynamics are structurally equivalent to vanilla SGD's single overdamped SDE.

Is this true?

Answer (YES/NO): NO